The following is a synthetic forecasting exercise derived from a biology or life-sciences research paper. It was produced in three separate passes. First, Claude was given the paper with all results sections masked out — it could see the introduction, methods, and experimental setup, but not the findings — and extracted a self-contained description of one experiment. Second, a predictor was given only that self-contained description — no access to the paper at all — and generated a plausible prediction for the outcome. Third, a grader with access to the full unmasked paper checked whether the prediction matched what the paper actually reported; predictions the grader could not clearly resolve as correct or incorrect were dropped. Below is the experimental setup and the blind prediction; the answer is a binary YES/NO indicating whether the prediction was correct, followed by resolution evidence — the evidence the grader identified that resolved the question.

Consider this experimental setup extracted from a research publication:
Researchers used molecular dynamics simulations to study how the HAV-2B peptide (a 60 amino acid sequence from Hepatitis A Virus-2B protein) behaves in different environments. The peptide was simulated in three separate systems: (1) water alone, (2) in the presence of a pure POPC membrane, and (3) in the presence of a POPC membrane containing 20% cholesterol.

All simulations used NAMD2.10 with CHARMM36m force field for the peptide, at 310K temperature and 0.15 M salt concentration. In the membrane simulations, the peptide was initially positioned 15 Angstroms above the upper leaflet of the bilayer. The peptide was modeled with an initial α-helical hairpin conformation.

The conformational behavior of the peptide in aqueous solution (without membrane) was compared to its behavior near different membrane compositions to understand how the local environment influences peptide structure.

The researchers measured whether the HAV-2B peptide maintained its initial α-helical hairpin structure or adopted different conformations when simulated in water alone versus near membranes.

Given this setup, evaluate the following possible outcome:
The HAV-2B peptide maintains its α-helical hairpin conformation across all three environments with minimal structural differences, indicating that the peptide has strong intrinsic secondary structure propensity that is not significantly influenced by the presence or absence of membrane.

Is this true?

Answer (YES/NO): NO